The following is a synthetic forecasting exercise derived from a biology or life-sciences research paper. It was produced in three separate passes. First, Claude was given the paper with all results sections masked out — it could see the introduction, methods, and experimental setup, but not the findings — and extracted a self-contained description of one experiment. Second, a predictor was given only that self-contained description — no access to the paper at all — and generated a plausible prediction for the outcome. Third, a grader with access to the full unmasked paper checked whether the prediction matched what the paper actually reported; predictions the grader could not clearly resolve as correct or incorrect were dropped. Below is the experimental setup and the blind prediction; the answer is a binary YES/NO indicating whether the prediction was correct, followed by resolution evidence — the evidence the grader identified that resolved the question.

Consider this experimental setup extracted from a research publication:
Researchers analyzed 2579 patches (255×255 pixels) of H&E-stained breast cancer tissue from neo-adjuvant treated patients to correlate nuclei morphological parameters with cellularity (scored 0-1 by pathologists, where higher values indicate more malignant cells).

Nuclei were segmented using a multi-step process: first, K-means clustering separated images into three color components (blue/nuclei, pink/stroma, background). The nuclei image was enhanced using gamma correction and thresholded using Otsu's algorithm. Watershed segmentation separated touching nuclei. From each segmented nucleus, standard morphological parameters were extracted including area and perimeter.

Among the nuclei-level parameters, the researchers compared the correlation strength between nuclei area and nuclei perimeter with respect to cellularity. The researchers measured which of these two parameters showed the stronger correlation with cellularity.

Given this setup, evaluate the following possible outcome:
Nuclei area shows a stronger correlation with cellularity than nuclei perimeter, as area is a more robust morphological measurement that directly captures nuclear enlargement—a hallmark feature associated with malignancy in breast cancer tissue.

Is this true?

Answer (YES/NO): NO